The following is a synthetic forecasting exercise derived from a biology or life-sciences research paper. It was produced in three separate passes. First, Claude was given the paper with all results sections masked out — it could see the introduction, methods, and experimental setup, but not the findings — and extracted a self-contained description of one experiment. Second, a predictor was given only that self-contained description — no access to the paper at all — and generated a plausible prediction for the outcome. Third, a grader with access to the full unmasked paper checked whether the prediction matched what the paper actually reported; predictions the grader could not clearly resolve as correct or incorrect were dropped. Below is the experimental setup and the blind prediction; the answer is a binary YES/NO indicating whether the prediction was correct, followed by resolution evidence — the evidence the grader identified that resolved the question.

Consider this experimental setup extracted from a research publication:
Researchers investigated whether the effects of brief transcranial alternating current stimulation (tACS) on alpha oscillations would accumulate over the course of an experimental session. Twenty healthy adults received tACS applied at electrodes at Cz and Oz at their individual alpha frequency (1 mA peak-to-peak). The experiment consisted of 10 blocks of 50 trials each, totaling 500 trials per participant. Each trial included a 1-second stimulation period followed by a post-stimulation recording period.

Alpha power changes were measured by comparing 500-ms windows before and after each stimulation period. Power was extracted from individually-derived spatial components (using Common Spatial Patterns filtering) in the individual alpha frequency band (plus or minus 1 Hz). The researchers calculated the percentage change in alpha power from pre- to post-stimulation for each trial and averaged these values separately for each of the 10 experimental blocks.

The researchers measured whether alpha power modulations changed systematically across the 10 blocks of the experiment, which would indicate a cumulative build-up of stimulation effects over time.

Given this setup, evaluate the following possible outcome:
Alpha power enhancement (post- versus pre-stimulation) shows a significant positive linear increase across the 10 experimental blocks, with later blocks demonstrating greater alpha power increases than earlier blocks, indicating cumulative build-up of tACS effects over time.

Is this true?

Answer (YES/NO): NO